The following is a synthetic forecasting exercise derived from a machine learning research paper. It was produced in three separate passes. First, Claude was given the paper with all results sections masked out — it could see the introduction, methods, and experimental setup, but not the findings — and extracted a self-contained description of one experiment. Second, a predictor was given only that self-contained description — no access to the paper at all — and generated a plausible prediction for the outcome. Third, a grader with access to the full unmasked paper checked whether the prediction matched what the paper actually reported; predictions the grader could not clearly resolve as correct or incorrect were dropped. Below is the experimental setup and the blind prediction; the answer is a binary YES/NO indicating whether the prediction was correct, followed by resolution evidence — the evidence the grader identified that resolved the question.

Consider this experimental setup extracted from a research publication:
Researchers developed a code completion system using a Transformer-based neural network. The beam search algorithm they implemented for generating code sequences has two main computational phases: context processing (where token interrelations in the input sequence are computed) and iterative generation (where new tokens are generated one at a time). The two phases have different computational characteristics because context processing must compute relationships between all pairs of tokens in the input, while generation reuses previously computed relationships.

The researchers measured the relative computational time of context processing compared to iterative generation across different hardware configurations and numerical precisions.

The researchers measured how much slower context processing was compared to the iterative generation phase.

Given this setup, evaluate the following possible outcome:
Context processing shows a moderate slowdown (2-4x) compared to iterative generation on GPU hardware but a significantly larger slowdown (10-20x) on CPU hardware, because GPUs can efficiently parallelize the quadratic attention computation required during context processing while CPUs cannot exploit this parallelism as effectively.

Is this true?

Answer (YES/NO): NO